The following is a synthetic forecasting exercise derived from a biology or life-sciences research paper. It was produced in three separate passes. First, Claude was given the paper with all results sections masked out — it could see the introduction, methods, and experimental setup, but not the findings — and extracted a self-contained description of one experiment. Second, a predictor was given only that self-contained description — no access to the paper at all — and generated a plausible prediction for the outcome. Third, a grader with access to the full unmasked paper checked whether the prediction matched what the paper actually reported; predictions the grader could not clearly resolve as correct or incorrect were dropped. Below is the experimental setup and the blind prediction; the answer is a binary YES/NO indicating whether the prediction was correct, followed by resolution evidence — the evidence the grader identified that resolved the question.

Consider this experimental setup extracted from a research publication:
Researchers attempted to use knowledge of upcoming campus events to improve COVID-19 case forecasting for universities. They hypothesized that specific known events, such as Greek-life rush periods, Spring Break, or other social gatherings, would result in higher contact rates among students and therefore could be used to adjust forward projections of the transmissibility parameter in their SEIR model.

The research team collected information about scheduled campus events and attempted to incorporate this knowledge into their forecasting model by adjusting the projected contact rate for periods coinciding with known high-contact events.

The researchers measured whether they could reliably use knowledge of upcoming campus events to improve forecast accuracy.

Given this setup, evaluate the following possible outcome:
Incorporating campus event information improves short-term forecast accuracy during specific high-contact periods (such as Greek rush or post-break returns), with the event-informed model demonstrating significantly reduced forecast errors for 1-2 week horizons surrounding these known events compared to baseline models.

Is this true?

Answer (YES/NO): NO